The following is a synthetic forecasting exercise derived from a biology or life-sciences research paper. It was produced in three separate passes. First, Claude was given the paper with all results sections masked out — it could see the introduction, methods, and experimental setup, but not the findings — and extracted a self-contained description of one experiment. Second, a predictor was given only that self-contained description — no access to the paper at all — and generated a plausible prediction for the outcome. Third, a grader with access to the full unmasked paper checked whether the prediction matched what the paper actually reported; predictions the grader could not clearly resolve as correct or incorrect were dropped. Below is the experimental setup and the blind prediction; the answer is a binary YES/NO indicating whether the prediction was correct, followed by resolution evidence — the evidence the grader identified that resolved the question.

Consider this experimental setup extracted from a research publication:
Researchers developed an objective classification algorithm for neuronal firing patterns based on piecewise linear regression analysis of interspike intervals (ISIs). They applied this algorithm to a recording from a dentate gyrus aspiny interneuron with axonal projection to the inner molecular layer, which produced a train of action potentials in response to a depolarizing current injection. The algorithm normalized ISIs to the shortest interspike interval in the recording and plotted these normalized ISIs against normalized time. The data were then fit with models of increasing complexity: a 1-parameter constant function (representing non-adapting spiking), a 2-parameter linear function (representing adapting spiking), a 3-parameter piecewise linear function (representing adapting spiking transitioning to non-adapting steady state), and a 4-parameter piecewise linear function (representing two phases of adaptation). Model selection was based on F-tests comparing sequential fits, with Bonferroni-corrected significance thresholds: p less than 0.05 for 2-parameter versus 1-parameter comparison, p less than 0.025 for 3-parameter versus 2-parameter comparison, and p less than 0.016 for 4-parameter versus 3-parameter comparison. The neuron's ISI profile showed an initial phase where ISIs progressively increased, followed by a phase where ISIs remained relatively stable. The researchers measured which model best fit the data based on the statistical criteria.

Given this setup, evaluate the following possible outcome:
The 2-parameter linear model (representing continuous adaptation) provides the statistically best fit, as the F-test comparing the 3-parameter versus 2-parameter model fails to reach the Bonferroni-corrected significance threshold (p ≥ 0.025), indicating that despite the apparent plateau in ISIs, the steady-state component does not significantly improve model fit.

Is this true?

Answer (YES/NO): NO